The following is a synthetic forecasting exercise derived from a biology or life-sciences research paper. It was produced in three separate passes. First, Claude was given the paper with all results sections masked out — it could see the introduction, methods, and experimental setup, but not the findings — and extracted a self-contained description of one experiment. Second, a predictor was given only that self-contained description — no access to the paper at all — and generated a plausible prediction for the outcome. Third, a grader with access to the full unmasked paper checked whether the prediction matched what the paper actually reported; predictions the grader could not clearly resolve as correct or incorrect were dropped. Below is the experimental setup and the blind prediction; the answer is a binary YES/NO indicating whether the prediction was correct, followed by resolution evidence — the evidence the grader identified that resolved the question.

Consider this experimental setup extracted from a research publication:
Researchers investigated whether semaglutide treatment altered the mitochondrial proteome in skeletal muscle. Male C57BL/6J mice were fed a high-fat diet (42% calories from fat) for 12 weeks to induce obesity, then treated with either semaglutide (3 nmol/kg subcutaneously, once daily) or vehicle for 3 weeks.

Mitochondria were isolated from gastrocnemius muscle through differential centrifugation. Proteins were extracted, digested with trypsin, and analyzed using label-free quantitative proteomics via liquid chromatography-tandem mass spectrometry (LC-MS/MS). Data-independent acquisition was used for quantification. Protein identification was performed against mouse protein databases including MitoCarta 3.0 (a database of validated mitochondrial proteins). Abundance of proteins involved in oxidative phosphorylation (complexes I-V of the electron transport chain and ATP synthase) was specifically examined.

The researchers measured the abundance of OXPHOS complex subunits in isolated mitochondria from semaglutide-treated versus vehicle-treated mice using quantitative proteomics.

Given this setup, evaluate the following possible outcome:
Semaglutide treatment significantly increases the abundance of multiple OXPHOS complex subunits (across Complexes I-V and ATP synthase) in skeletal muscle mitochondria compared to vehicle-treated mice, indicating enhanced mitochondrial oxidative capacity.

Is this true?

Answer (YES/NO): NO